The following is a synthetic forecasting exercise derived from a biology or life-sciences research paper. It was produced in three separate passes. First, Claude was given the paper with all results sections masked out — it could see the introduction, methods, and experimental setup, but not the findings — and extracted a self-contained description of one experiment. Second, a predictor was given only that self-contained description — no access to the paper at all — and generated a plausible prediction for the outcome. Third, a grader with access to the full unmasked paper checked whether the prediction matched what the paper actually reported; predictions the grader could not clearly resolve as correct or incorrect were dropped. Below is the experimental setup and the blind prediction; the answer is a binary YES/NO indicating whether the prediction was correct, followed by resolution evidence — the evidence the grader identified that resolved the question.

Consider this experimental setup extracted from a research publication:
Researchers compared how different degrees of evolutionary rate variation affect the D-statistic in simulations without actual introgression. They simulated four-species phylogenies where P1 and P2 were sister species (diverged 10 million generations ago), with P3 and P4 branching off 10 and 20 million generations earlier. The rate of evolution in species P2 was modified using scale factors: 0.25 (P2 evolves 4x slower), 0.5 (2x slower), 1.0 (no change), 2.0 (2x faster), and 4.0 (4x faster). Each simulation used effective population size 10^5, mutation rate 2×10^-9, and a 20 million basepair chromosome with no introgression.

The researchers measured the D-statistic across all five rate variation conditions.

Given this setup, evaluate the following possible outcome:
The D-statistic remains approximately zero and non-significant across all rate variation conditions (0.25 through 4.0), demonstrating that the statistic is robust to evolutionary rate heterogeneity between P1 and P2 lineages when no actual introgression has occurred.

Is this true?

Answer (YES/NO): NO